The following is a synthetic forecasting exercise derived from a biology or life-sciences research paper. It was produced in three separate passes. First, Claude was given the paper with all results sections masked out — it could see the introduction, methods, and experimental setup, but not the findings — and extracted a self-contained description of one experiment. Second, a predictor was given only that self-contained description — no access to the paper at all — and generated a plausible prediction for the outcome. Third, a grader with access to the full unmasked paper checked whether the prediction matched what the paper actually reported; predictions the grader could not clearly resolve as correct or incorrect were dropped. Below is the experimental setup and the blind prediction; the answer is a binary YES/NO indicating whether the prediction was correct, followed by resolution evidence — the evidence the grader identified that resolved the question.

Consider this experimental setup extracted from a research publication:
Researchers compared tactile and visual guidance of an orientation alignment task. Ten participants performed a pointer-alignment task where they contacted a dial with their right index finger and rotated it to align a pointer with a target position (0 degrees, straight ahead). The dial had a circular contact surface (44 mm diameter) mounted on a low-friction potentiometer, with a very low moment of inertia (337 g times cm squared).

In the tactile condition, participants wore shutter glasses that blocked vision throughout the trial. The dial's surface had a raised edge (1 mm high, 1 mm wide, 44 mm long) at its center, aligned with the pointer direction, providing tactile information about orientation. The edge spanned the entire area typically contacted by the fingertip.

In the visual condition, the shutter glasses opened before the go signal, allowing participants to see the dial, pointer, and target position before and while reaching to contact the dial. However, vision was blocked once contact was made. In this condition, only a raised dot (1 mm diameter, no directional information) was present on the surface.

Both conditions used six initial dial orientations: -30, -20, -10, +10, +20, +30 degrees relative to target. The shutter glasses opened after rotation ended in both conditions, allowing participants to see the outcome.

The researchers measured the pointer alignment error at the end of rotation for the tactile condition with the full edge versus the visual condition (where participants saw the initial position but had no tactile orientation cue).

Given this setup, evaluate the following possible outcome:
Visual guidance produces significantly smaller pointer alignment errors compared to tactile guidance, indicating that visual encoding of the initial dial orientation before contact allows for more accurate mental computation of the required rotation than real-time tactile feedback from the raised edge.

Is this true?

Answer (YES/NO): YES